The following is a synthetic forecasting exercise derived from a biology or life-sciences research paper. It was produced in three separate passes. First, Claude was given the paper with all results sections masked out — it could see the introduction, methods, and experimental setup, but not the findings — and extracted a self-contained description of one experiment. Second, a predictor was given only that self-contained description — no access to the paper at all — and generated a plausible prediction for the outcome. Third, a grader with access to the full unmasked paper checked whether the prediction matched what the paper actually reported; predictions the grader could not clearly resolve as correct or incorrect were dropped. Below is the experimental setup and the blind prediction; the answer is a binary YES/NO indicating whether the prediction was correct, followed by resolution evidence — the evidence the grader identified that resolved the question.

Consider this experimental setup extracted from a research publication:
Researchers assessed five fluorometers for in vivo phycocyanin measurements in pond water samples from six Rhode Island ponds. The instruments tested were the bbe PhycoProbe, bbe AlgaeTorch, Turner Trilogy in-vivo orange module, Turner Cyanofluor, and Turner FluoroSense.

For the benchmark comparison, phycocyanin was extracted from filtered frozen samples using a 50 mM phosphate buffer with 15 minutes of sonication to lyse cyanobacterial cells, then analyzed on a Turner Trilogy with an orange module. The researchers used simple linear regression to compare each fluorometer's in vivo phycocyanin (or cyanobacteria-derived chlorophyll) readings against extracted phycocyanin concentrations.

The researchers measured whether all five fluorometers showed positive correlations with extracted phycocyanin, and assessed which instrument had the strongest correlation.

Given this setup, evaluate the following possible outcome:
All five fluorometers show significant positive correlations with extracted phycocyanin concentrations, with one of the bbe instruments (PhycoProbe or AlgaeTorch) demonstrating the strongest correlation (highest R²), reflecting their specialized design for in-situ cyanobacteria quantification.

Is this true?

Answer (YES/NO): NO